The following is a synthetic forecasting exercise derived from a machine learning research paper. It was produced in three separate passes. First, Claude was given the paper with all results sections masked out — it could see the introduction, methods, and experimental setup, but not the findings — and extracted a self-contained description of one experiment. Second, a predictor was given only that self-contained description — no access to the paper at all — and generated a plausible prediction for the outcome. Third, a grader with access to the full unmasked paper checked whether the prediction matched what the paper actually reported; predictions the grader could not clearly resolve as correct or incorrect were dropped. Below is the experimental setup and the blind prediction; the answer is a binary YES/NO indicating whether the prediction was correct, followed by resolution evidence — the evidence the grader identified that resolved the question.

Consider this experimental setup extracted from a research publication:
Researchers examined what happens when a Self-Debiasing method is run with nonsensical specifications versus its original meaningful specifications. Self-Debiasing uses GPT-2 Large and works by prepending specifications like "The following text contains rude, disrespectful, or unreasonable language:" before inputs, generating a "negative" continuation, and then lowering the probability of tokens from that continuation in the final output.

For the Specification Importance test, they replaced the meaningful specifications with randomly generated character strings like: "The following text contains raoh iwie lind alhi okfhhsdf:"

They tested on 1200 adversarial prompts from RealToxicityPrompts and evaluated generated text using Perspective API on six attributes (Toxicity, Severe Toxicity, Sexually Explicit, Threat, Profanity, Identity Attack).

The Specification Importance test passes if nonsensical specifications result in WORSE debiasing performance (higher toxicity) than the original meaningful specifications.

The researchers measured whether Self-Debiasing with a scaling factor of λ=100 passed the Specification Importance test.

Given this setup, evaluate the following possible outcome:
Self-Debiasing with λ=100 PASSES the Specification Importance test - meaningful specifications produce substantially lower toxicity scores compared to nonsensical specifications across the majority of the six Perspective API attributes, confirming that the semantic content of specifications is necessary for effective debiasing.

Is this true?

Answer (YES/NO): YES